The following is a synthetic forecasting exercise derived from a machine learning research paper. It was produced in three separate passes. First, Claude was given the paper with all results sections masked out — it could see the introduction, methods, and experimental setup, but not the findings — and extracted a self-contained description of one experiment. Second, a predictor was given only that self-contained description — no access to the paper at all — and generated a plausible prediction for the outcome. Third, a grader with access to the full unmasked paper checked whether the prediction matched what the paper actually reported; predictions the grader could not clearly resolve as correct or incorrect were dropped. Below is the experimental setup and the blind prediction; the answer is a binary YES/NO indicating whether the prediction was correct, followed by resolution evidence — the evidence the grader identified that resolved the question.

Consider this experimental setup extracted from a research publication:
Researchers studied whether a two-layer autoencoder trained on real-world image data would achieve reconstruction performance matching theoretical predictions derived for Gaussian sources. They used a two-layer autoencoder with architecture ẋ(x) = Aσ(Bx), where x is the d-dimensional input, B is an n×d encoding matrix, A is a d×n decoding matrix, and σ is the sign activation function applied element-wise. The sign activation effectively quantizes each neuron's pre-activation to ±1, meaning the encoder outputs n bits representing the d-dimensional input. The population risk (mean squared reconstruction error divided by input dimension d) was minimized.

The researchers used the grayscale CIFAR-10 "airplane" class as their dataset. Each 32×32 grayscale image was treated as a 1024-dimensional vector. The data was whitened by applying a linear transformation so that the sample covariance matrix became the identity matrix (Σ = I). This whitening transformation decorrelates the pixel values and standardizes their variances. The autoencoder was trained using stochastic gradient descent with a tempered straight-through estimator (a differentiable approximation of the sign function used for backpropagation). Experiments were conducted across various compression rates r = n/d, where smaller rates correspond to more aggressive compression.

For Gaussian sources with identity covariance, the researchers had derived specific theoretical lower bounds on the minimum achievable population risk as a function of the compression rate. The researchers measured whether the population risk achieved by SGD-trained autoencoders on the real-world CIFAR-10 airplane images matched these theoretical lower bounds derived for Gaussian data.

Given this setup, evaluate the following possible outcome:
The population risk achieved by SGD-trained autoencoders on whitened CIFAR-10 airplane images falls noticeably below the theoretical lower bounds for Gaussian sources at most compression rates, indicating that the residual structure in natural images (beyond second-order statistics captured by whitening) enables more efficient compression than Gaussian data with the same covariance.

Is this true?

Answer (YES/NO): NO